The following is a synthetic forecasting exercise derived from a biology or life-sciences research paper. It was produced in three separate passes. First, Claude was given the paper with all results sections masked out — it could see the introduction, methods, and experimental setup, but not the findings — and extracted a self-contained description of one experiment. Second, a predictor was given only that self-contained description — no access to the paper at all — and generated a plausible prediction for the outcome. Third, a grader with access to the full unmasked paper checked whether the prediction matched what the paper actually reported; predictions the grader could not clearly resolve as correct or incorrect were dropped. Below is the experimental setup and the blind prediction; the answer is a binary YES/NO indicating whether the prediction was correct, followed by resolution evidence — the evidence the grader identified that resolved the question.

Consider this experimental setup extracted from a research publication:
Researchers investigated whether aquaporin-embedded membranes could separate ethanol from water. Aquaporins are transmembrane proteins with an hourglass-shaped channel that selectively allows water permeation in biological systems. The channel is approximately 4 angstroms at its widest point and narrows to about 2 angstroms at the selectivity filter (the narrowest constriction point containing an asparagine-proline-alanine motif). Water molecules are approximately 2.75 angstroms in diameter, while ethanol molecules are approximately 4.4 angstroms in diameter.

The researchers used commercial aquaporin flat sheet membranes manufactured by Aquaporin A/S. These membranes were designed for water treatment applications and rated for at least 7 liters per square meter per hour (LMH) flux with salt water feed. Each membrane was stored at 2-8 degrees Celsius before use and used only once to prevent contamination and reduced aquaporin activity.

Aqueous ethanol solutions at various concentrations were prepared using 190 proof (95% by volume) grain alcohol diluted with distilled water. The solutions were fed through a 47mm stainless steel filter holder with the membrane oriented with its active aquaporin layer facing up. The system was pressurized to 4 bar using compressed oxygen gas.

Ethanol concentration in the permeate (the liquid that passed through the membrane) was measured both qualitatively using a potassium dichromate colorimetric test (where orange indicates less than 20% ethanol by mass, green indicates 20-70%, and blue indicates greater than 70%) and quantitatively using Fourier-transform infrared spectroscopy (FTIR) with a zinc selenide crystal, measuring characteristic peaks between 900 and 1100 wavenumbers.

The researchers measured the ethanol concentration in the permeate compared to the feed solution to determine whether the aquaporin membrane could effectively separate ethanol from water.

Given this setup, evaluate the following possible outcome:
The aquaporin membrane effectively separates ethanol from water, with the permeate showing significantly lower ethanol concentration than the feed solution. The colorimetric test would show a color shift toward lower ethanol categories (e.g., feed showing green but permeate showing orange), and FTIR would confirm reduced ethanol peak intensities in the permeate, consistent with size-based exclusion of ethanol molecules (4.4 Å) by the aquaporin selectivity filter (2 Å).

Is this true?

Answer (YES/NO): NO